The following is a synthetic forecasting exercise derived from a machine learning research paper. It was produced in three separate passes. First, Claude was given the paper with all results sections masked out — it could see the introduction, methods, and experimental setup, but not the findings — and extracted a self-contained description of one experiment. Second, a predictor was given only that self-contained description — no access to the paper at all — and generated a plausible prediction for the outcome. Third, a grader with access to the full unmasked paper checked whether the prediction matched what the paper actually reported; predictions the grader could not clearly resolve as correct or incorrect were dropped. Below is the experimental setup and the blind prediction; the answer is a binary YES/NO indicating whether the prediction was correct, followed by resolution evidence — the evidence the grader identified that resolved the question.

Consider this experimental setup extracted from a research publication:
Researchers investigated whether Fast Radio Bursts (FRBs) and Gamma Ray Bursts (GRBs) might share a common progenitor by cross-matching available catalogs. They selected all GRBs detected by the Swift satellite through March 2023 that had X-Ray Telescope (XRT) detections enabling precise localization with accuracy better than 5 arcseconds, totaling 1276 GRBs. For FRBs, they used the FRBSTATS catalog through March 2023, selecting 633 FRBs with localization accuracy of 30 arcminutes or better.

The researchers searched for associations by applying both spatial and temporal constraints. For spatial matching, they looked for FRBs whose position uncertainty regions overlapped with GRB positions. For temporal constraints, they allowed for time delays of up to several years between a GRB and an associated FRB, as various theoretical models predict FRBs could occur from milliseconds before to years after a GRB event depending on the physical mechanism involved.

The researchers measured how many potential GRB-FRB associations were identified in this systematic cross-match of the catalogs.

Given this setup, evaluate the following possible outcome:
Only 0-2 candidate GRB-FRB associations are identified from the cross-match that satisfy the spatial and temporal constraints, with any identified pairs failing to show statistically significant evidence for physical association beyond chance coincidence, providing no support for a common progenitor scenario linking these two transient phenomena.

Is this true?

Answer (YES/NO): NO